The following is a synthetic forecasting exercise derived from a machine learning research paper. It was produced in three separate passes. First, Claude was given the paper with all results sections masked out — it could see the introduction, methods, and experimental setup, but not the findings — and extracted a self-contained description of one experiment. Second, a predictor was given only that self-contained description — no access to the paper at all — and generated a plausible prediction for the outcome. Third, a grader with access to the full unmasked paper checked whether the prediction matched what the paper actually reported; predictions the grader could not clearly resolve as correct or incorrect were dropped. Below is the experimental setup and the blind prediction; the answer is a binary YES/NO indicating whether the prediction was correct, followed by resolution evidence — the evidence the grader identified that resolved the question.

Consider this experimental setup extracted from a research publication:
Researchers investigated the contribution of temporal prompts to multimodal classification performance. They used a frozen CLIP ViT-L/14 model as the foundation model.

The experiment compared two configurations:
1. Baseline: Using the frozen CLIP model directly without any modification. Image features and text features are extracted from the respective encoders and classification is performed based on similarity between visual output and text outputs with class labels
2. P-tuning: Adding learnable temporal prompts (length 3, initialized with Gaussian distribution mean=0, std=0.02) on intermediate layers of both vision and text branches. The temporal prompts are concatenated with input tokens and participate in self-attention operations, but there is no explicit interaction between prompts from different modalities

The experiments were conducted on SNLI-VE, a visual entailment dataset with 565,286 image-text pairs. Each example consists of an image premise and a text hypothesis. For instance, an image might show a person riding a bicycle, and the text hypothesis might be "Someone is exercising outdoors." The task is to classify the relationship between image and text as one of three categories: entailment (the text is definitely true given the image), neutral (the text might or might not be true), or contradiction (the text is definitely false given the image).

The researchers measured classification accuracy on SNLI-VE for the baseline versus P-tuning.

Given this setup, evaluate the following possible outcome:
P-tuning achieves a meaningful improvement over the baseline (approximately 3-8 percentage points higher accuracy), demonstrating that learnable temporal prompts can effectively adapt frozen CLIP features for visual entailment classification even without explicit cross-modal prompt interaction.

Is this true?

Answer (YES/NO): NO